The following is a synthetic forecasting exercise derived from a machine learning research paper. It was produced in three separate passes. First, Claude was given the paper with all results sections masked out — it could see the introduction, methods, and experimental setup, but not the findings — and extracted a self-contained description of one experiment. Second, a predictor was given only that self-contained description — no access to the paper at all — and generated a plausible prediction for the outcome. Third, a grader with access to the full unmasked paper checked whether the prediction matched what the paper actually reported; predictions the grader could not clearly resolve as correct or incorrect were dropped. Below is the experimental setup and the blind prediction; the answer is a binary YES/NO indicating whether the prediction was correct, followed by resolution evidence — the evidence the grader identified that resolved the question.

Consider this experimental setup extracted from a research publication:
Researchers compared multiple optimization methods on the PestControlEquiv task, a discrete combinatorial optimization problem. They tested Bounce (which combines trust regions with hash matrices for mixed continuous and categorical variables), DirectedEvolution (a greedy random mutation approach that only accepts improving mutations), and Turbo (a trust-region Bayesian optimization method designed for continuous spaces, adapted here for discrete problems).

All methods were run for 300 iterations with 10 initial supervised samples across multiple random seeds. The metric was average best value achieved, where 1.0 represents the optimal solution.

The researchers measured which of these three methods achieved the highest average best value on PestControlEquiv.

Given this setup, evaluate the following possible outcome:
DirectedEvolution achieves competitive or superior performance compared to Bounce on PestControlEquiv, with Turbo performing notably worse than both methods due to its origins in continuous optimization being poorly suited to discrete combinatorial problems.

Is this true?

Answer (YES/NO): NO